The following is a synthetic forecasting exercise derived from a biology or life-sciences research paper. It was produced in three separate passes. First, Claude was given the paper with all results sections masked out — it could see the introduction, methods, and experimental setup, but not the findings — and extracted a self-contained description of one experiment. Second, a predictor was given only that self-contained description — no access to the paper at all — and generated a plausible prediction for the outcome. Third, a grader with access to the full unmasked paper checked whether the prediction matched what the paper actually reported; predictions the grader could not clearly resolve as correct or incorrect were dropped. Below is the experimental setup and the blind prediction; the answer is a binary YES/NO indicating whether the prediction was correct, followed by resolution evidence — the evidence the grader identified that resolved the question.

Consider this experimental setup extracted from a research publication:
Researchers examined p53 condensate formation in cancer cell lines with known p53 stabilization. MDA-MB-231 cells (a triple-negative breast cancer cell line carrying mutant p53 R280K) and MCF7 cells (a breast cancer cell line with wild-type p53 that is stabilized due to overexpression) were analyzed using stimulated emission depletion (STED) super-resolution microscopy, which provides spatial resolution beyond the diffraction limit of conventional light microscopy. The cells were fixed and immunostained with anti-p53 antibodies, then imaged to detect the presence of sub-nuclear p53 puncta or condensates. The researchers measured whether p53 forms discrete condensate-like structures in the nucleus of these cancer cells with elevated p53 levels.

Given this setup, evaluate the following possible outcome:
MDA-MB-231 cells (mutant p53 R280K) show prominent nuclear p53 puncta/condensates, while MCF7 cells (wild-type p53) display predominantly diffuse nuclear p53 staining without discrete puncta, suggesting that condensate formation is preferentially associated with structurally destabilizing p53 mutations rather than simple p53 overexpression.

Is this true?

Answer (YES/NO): NO